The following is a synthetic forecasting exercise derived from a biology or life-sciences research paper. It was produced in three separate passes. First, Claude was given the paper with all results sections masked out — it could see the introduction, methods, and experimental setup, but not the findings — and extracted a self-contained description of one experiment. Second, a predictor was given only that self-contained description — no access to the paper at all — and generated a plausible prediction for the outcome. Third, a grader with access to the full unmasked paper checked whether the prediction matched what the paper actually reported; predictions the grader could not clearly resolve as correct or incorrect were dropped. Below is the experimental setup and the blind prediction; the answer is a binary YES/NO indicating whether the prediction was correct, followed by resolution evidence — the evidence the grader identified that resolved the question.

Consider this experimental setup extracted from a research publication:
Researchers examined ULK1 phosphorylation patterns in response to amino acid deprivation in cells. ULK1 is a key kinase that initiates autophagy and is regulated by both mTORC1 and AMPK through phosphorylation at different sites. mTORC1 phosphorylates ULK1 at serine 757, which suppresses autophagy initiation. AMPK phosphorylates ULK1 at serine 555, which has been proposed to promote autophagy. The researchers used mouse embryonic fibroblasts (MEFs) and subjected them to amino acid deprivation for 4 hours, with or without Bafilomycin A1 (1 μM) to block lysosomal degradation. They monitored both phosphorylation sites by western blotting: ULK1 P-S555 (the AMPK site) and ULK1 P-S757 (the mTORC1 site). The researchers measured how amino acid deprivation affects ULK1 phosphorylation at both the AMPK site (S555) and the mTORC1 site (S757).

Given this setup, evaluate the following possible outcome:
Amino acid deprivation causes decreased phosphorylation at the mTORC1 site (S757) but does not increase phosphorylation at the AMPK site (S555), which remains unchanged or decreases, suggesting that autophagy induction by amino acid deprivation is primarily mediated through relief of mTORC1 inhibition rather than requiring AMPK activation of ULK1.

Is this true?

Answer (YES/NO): YES